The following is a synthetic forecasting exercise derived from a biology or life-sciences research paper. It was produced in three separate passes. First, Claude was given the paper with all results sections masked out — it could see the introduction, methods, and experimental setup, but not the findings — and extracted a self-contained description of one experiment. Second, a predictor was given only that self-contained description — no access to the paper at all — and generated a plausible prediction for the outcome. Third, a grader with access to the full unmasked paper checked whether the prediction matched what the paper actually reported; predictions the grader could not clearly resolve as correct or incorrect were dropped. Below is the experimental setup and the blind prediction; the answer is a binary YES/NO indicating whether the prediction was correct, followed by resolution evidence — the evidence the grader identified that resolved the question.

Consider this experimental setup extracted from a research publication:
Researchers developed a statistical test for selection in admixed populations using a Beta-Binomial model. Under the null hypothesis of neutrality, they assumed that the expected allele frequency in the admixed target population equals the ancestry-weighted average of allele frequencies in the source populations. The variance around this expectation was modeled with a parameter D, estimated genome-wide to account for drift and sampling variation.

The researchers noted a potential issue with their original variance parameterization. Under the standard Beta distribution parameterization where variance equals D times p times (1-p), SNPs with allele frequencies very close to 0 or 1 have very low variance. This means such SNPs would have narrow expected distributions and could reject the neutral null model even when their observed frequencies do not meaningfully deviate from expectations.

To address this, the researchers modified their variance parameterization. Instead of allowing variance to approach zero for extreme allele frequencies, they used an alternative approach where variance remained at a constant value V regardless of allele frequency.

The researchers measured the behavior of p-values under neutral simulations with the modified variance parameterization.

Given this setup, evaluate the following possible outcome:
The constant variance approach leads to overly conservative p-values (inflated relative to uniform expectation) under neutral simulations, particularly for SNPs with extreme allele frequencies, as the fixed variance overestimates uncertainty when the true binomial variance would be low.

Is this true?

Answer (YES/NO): NO